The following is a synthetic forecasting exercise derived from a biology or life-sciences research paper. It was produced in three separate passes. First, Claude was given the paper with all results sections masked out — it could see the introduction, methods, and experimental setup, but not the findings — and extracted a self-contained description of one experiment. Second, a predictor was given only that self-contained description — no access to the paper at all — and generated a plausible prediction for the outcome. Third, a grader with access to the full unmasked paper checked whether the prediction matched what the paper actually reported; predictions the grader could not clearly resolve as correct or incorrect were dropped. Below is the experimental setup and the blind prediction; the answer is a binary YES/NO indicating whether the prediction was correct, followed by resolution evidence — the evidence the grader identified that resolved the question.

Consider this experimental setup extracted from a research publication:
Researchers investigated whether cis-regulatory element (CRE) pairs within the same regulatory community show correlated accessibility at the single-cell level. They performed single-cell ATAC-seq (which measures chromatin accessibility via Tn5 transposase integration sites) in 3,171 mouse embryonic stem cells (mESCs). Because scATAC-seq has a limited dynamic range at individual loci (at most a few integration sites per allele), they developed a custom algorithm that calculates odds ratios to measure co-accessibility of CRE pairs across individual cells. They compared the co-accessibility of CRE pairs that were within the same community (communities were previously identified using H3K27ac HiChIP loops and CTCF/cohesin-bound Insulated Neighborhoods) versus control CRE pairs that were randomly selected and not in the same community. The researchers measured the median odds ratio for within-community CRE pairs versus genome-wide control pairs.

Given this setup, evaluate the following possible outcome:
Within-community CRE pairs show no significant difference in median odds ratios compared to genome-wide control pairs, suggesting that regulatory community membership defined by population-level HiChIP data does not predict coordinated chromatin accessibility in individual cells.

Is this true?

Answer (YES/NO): NO